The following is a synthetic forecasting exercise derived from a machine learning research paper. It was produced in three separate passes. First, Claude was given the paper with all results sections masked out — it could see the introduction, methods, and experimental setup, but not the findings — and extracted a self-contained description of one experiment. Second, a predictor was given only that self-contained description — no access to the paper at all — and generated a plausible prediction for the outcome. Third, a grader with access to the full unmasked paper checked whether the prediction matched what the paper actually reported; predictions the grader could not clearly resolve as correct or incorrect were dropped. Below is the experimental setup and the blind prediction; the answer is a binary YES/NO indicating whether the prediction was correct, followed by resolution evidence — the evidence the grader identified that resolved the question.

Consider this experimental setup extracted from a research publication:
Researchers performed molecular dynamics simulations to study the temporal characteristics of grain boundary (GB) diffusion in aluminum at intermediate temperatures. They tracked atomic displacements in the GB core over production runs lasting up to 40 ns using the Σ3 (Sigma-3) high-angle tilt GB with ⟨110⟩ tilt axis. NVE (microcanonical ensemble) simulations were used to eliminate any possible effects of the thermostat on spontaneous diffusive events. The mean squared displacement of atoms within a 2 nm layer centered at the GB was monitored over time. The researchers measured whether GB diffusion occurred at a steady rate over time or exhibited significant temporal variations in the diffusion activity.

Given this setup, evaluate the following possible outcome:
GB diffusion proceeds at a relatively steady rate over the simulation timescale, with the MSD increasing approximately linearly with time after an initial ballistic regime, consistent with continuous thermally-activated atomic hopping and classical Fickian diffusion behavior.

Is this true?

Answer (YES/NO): NO